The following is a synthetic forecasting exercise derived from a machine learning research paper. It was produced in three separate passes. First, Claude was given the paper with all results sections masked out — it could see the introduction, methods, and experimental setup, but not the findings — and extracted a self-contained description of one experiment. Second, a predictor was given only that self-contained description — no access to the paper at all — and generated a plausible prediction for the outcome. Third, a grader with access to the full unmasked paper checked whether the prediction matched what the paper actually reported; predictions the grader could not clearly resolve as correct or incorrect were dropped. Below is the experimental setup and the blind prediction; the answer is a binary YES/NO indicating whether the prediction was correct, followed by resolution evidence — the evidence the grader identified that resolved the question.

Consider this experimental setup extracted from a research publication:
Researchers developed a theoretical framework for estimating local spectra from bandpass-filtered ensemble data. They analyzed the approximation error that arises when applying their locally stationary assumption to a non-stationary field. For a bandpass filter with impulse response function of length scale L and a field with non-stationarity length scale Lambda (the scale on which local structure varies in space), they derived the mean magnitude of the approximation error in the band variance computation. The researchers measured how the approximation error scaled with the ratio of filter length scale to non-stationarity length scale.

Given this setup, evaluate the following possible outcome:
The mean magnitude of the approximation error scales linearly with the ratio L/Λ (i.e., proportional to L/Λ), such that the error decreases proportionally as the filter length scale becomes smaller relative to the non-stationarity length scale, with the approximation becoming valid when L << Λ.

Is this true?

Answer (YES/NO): NO